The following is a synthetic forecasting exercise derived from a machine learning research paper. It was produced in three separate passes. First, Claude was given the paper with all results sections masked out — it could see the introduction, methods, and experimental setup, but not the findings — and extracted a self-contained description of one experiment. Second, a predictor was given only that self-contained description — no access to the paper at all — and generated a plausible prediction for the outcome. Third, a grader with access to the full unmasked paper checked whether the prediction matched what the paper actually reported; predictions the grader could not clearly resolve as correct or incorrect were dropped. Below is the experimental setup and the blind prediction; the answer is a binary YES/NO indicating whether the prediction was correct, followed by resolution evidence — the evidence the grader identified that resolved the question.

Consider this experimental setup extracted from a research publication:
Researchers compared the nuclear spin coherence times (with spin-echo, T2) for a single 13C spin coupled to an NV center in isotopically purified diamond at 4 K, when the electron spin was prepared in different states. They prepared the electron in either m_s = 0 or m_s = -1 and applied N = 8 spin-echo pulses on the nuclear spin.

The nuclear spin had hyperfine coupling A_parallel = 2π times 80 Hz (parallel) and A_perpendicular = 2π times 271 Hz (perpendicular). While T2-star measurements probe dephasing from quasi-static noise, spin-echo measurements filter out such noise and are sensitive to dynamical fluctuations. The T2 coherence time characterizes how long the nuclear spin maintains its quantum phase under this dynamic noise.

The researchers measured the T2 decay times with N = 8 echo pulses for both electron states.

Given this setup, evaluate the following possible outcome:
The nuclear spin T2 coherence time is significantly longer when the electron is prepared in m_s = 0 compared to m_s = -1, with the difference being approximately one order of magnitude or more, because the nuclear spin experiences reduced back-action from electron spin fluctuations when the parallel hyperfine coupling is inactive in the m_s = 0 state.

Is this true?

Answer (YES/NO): NO